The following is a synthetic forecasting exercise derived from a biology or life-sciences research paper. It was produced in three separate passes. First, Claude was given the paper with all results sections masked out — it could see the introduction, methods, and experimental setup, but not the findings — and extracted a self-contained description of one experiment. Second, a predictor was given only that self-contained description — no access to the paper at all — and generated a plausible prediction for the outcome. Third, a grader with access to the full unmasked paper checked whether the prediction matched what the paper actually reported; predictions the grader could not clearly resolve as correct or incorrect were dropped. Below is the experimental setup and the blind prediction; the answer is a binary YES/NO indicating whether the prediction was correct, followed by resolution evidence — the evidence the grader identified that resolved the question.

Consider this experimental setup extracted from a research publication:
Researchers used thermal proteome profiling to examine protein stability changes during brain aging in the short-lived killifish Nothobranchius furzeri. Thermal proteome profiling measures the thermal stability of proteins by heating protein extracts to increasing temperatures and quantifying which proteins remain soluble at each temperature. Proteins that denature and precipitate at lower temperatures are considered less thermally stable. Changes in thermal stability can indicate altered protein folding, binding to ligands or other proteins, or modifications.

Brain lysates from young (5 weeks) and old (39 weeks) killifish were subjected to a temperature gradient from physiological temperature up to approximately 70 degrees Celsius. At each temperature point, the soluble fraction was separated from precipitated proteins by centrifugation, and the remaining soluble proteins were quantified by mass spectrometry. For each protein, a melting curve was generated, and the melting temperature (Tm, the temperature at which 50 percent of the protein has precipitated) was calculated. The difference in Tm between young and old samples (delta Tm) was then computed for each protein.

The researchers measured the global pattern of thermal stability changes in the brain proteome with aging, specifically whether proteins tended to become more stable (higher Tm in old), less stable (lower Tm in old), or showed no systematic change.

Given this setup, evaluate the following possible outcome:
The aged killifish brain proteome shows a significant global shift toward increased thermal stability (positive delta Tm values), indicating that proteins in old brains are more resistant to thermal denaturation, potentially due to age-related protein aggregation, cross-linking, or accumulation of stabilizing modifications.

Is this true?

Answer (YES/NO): NO